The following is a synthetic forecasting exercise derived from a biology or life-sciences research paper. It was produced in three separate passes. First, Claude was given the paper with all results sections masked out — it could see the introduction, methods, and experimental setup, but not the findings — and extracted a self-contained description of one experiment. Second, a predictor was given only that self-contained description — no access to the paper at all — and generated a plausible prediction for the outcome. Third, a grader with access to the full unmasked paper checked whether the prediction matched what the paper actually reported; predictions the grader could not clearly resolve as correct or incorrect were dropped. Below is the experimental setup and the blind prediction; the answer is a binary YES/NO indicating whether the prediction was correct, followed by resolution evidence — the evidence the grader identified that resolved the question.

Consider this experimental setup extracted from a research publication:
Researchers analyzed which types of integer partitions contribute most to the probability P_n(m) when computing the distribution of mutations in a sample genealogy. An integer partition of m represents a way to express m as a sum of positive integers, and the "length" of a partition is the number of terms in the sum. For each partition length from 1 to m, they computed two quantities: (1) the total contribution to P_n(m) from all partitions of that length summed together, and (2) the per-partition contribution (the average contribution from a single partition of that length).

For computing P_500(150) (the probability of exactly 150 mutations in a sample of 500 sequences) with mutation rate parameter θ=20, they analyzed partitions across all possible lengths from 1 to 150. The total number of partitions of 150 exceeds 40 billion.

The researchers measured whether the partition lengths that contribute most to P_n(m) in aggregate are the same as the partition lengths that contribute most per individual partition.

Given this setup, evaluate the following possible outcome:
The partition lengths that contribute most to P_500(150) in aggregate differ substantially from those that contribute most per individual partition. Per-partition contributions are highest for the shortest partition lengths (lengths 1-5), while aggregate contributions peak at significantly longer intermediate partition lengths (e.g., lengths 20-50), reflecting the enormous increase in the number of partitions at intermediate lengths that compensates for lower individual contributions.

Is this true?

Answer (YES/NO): NO